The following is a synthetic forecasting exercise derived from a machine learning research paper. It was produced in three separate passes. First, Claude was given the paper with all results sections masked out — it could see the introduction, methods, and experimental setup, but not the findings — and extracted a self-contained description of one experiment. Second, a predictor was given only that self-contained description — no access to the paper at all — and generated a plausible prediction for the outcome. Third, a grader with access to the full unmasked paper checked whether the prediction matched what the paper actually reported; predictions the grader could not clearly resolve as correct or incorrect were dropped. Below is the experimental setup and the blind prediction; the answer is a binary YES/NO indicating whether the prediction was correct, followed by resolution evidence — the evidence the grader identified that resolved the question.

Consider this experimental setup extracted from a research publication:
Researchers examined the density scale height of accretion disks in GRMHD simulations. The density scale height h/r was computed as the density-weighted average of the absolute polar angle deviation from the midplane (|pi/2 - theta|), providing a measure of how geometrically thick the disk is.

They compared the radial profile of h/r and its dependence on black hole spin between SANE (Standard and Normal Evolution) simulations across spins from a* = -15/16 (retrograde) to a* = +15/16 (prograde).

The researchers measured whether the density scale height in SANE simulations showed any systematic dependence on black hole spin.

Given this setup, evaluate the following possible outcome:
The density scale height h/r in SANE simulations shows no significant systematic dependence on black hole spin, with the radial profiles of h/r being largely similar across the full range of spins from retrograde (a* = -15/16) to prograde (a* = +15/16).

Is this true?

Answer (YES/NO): NO